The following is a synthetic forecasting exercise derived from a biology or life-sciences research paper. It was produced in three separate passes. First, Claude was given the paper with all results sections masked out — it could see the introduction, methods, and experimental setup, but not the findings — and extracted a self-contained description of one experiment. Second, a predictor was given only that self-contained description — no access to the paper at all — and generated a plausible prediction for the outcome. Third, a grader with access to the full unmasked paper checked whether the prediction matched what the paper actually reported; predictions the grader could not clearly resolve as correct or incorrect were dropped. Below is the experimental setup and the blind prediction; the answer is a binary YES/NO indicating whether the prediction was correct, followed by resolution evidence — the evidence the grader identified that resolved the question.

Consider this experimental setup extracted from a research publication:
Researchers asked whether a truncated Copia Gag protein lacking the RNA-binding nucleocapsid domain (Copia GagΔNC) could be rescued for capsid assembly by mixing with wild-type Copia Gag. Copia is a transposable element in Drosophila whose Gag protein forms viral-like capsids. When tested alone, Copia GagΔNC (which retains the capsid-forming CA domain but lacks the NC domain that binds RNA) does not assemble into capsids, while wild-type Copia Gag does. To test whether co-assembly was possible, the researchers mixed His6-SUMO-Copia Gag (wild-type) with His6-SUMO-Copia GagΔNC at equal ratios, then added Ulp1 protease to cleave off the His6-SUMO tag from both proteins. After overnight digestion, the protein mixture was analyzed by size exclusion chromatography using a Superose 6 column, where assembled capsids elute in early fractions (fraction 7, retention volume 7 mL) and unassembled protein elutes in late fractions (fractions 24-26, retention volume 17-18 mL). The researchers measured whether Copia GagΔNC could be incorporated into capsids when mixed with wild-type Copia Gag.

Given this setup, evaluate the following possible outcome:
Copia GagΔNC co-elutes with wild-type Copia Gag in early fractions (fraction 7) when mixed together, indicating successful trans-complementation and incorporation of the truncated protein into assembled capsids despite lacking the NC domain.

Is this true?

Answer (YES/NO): YES